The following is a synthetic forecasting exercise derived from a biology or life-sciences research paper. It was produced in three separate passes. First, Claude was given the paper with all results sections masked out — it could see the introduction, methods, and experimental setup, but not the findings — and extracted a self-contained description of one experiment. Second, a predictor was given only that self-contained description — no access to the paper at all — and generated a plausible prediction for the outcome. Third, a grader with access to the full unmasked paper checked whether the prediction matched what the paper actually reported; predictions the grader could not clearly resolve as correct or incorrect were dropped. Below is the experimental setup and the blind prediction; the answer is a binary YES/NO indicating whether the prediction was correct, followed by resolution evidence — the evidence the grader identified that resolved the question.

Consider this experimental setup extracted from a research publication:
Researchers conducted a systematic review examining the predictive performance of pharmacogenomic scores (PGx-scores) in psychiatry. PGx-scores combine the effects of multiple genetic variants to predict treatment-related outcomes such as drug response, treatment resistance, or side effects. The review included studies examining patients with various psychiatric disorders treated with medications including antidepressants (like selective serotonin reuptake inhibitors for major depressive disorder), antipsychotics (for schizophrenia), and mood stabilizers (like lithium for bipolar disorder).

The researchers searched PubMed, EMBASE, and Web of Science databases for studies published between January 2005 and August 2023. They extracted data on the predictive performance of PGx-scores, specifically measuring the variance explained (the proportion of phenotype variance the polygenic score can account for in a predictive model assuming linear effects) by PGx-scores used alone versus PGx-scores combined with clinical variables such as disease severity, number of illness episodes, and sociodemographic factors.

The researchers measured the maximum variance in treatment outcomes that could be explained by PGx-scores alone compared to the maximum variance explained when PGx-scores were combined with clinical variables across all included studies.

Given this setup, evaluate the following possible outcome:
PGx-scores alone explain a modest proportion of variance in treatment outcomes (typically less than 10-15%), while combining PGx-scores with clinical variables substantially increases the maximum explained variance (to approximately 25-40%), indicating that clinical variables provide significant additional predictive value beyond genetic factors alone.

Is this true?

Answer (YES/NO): NO